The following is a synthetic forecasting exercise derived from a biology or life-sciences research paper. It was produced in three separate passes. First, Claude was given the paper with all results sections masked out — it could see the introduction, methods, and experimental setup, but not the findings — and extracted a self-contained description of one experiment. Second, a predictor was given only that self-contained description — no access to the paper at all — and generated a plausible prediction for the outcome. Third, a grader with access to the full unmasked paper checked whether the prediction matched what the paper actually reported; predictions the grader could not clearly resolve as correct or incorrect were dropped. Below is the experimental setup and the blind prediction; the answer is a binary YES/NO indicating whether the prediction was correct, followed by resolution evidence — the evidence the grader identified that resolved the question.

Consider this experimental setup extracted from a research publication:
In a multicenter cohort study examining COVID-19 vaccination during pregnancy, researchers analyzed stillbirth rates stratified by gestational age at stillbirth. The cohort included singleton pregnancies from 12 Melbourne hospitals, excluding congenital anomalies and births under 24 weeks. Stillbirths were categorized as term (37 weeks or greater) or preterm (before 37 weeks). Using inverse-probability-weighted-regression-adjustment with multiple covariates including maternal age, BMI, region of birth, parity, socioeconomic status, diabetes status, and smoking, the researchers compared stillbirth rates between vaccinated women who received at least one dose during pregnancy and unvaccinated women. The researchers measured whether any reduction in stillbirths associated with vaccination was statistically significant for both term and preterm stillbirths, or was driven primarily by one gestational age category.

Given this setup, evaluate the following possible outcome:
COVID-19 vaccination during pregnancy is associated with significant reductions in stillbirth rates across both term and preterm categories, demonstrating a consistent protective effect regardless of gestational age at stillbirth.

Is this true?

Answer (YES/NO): NO